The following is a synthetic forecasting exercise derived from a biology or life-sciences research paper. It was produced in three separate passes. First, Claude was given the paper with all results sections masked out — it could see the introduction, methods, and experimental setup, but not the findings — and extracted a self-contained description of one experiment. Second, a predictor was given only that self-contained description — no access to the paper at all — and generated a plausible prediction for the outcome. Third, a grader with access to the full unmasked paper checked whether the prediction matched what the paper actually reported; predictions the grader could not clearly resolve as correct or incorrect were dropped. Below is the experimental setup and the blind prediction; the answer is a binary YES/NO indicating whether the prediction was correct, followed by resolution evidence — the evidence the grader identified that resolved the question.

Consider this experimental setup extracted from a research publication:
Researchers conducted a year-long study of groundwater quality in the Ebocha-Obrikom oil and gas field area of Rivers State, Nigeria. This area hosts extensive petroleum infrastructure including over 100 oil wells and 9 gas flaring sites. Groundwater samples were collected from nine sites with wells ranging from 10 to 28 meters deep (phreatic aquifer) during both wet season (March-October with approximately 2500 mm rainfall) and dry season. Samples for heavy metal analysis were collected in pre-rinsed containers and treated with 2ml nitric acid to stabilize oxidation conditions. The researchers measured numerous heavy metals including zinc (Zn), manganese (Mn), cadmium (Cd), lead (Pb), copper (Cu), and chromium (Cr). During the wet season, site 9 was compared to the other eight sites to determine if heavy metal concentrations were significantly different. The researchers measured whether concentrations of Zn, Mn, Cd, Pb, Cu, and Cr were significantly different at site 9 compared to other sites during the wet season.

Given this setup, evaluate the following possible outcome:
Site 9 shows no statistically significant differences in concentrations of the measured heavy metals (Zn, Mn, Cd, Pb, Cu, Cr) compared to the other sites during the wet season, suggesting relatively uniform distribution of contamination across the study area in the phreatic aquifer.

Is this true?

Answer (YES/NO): YES